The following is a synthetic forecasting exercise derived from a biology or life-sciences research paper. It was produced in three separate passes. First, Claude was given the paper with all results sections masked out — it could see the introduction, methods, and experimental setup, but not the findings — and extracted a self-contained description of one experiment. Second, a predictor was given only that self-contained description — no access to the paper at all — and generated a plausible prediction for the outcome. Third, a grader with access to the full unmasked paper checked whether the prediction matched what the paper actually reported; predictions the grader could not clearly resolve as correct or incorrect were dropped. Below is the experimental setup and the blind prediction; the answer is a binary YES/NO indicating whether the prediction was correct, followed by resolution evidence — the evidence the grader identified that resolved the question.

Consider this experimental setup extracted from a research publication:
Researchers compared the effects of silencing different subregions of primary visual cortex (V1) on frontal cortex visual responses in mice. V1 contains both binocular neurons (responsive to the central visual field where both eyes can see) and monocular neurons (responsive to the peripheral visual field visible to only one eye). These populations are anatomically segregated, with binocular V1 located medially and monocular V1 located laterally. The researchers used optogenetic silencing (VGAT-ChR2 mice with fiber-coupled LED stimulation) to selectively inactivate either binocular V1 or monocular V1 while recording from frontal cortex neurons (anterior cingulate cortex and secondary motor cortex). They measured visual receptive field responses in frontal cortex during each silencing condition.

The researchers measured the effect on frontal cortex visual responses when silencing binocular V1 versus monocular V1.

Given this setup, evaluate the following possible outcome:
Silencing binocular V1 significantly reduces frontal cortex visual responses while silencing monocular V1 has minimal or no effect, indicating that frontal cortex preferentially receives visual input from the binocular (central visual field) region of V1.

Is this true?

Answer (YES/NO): NO